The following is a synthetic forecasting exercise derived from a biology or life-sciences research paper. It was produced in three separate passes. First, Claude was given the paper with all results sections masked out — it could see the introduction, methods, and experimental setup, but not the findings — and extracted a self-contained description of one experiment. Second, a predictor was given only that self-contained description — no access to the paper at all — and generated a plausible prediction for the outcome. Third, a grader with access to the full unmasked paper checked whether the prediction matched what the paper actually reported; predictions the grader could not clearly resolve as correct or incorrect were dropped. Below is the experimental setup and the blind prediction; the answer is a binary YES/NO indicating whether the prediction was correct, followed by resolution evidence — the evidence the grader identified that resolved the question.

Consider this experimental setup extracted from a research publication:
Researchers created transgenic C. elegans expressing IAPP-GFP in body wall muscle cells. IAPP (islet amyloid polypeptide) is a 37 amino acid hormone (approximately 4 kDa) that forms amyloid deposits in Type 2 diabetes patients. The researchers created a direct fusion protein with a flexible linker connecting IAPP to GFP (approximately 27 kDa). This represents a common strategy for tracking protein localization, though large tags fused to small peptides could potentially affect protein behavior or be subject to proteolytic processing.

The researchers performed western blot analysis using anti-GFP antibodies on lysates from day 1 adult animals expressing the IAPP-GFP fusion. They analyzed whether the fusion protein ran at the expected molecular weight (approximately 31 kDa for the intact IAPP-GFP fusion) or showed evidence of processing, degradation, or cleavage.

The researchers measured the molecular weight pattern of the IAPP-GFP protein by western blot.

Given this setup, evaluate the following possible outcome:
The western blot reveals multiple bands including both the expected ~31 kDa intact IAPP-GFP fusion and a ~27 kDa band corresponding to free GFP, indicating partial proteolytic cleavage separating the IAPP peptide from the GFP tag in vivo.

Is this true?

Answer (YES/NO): YES